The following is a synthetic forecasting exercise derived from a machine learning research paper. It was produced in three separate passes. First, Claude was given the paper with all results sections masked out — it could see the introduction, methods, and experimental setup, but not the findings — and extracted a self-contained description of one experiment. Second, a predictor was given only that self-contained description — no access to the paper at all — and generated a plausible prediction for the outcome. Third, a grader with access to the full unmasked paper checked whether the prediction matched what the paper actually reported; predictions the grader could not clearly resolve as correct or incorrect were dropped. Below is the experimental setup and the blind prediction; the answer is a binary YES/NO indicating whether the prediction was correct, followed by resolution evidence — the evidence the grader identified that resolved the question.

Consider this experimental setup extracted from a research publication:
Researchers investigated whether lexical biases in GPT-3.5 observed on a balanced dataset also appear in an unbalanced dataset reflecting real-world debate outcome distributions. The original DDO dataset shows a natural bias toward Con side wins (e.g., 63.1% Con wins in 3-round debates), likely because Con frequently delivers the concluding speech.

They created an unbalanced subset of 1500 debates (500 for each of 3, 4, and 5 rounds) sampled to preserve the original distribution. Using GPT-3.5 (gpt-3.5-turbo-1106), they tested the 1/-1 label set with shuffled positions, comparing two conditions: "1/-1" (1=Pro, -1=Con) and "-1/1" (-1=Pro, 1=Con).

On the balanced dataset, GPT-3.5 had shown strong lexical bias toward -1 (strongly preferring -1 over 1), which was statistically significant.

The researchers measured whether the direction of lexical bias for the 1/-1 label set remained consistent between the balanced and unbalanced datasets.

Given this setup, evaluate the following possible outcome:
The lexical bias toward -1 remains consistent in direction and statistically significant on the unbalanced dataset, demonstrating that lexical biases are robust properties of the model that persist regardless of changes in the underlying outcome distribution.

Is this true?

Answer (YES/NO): YES